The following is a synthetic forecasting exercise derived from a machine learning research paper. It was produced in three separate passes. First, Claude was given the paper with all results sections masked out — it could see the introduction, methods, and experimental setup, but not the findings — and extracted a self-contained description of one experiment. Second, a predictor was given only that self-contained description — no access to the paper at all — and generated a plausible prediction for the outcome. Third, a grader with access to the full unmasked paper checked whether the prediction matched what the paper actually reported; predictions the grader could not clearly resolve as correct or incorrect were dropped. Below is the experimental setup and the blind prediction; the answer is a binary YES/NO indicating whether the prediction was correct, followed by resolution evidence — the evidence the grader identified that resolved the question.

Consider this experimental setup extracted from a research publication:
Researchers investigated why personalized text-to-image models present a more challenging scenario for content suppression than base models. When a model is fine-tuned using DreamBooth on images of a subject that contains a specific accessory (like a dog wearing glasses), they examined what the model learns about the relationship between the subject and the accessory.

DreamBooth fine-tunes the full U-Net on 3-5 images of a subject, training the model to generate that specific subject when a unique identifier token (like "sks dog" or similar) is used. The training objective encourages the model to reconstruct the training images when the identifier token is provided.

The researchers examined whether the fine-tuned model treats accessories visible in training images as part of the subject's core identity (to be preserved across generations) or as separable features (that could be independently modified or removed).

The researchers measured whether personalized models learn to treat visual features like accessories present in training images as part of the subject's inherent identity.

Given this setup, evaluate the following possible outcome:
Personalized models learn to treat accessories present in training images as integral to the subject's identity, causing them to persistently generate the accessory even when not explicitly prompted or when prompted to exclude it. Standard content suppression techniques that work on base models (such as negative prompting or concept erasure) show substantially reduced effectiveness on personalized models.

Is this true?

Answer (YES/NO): YES